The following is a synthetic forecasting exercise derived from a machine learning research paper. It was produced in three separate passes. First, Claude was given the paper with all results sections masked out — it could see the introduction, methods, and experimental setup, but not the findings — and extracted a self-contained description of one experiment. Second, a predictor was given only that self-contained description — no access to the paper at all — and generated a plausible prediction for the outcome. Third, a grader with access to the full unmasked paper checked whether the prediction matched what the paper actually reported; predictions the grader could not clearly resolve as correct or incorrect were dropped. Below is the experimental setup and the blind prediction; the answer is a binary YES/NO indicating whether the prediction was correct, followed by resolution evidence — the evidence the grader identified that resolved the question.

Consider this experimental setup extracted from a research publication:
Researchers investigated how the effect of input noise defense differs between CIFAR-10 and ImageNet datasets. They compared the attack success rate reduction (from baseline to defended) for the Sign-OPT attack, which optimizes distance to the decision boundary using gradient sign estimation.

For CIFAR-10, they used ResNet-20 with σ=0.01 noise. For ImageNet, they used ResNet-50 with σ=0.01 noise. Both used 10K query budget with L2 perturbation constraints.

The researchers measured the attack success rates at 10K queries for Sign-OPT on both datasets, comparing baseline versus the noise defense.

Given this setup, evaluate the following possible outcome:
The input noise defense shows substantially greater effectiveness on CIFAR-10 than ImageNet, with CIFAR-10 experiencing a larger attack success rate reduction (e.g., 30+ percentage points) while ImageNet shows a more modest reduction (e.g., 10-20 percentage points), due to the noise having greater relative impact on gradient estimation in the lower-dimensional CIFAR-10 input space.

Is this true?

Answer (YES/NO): NO